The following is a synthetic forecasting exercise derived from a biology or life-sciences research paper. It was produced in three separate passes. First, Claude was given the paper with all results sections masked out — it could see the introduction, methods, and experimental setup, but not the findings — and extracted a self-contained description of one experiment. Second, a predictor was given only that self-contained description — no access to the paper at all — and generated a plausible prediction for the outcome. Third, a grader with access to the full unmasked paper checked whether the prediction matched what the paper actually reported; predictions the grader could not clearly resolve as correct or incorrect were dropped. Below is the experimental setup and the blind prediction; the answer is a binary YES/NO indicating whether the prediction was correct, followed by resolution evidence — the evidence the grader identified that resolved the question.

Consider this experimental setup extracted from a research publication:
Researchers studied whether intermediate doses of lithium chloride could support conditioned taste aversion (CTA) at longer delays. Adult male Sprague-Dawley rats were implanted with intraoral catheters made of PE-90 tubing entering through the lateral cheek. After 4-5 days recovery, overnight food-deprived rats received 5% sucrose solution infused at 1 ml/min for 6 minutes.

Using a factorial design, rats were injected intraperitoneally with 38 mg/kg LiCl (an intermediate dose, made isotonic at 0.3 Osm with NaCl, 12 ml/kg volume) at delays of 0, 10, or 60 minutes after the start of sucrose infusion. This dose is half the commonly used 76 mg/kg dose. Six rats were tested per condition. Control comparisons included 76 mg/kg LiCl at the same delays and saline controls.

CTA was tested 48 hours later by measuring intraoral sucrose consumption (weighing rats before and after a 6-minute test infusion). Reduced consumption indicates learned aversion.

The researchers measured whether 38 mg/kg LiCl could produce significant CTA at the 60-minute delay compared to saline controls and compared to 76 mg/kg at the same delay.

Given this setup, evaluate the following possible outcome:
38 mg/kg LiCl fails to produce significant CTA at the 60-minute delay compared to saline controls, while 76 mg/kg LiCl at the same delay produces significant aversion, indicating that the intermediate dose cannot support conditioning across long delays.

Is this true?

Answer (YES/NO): YES